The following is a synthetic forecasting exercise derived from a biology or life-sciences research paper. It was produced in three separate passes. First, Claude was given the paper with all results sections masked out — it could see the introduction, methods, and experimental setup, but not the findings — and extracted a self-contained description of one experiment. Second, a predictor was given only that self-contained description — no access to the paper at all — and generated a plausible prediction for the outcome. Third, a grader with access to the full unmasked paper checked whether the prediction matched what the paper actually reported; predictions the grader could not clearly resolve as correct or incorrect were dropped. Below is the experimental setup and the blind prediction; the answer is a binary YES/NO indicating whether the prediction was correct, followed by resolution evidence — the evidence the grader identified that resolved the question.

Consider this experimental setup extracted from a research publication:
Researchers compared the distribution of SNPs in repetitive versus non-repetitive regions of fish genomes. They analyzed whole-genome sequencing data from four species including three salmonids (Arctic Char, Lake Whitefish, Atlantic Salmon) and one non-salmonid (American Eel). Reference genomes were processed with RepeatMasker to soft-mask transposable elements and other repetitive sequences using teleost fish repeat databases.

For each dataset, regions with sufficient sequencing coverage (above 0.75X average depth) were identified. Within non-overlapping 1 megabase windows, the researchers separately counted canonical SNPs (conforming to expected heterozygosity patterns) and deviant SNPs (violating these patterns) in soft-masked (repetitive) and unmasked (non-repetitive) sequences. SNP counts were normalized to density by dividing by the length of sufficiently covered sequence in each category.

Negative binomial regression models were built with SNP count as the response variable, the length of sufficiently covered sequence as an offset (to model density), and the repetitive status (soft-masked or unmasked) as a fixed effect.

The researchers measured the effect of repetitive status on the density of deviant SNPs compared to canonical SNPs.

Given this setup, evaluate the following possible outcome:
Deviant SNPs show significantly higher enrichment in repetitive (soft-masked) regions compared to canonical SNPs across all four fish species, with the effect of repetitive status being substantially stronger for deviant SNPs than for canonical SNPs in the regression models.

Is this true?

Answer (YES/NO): NO